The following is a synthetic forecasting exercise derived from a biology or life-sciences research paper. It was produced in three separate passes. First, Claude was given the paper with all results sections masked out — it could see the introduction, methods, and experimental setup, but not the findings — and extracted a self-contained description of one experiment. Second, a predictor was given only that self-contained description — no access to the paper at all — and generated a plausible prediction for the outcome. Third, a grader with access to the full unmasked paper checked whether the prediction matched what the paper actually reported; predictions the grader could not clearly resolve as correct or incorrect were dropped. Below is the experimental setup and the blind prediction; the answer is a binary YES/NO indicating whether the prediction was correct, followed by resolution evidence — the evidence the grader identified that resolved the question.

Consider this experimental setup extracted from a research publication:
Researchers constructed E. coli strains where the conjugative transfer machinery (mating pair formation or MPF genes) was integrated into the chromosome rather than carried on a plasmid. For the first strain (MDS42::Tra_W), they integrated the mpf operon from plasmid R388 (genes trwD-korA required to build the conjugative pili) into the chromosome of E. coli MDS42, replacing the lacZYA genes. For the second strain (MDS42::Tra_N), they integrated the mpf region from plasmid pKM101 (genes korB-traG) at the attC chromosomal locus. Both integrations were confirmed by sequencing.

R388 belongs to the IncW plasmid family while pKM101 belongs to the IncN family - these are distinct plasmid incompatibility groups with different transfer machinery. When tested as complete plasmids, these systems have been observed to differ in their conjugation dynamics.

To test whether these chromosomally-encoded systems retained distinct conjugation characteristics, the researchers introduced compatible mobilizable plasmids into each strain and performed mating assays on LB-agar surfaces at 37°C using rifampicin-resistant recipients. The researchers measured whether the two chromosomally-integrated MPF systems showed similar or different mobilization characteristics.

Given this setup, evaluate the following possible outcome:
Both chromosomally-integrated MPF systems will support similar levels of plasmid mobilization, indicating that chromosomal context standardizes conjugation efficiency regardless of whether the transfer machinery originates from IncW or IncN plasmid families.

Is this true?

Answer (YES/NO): NO